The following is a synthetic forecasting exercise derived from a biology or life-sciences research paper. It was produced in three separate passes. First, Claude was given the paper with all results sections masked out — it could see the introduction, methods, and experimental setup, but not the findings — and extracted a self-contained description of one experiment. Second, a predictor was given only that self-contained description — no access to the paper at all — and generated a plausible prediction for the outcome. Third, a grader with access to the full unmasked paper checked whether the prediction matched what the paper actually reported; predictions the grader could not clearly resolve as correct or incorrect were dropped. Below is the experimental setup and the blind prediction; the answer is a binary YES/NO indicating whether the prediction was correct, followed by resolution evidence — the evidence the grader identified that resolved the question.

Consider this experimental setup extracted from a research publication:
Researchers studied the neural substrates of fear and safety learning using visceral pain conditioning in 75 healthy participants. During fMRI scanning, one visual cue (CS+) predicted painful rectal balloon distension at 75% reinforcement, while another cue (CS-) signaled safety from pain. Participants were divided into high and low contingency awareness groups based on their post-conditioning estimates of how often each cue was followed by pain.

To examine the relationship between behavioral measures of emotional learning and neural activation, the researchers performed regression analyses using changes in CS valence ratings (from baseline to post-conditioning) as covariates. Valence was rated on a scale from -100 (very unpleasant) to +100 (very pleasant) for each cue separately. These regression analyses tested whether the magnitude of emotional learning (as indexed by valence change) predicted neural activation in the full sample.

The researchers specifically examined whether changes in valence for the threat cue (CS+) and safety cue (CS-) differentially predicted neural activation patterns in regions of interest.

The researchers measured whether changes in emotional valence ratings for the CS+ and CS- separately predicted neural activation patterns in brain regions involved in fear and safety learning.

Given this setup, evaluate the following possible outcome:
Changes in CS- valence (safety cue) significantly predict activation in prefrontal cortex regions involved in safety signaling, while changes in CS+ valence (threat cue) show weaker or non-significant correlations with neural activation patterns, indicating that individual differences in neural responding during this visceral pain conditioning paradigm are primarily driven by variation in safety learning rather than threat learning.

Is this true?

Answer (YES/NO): YES